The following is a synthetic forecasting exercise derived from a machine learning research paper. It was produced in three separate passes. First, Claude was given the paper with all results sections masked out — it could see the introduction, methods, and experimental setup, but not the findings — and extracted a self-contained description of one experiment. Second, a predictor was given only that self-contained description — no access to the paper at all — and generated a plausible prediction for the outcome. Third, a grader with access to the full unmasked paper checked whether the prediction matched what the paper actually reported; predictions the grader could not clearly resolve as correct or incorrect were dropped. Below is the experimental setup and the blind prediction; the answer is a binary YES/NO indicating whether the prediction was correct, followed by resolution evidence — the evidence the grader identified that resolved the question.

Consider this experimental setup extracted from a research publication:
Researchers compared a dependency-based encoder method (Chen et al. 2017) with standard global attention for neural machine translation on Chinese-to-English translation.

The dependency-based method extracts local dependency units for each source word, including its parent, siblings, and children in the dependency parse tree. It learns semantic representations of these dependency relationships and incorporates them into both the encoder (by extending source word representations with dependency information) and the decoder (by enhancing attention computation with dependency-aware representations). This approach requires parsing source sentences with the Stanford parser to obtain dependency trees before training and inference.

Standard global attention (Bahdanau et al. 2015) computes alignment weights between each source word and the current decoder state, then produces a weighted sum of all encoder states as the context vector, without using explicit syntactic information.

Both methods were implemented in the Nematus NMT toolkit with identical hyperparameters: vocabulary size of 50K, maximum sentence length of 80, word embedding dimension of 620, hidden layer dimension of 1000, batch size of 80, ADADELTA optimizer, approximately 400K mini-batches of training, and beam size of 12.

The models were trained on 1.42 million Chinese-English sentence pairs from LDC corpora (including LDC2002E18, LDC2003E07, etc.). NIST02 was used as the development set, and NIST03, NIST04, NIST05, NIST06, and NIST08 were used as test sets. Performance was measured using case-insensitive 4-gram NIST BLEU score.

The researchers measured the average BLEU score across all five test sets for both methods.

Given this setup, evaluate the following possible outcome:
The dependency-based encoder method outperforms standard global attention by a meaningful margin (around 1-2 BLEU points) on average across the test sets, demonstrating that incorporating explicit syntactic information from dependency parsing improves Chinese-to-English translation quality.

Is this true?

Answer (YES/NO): NO